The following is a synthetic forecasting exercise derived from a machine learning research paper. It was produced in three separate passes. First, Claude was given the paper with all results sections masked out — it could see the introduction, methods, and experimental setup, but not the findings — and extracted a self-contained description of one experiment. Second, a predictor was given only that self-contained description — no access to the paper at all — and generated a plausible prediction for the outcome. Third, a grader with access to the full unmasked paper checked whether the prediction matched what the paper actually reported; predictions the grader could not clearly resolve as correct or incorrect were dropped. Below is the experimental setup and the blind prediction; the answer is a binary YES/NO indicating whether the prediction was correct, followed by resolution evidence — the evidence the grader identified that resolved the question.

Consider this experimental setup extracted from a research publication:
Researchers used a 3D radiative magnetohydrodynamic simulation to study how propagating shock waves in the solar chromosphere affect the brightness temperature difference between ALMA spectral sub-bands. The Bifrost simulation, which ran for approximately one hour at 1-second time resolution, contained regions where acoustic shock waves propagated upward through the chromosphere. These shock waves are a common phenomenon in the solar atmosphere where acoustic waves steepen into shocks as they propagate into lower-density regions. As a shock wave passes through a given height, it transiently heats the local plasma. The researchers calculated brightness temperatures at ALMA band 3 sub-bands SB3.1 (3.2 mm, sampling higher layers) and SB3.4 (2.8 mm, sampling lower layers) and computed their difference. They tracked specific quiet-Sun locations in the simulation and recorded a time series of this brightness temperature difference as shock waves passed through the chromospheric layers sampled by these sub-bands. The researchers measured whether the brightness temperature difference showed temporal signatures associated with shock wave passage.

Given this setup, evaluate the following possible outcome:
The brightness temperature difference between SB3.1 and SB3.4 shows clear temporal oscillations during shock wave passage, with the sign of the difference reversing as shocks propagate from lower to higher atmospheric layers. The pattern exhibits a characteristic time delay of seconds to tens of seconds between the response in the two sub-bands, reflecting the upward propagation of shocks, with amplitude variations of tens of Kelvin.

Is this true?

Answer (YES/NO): NO